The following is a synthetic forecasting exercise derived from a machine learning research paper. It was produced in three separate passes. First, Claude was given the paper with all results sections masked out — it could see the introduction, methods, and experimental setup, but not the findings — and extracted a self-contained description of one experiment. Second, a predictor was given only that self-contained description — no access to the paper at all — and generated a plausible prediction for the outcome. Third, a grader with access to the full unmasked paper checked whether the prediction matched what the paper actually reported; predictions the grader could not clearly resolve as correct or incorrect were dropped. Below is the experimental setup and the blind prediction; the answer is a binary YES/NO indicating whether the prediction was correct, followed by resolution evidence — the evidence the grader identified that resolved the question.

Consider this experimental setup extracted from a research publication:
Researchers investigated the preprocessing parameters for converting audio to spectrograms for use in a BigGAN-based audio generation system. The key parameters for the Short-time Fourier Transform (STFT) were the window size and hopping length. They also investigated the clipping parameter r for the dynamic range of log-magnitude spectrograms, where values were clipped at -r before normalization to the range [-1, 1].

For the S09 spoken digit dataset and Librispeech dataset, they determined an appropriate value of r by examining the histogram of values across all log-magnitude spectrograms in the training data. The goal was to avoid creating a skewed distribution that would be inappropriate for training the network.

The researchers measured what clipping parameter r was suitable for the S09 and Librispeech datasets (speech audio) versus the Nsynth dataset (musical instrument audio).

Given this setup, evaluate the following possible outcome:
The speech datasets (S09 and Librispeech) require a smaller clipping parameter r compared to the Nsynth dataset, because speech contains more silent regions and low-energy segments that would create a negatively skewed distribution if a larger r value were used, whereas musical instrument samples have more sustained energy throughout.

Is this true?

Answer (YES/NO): YES